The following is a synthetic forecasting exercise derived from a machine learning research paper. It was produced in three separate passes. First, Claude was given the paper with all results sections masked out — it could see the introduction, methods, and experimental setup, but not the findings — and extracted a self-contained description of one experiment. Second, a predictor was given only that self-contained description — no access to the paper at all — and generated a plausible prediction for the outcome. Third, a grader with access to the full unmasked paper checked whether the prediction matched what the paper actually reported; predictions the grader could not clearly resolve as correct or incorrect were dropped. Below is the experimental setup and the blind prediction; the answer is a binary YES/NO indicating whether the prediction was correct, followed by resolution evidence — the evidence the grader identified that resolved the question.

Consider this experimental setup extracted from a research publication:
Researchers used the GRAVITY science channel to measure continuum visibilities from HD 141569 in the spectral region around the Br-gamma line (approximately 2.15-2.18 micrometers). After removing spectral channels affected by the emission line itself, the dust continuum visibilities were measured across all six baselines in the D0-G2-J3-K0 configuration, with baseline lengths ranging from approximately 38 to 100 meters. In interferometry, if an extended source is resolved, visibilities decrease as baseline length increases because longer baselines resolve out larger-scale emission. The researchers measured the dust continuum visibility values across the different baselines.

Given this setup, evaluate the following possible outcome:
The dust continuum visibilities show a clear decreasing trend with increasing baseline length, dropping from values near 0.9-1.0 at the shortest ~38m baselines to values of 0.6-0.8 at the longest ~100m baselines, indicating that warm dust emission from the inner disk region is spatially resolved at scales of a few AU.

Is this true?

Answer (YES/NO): NO